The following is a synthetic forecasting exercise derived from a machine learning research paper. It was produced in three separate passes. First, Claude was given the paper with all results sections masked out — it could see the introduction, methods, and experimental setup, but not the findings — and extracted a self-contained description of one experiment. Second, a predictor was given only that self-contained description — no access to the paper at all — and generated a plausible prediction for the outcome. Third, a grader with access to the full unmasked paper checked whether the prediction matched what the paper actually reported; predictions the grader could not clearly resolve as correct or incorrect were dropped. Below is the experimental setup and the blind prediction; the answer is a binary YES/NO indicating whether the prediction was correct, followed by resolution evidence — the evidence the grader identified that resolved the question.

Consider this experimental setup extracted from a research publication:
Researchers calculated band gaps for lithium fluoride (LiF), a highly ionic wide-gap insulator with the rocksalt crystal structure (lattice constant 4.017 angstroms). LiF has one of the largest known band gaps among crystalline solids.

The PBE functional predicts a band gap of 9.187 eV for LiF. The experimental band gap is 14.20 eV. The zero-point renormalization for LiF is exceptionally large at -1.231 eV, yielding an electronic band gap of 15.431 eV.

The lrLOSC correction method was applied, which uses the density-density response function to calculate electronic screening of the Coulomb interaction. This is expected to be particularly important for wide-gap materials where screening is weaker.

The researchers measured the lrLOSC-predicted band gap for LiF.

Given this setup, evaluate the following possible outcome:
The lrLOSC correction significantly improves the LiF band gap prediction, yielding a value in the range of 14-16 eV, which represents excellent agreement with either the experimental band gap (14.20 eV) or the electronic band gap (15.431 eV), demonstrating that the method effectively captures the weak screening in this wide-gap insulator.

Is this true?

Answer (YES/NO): YES